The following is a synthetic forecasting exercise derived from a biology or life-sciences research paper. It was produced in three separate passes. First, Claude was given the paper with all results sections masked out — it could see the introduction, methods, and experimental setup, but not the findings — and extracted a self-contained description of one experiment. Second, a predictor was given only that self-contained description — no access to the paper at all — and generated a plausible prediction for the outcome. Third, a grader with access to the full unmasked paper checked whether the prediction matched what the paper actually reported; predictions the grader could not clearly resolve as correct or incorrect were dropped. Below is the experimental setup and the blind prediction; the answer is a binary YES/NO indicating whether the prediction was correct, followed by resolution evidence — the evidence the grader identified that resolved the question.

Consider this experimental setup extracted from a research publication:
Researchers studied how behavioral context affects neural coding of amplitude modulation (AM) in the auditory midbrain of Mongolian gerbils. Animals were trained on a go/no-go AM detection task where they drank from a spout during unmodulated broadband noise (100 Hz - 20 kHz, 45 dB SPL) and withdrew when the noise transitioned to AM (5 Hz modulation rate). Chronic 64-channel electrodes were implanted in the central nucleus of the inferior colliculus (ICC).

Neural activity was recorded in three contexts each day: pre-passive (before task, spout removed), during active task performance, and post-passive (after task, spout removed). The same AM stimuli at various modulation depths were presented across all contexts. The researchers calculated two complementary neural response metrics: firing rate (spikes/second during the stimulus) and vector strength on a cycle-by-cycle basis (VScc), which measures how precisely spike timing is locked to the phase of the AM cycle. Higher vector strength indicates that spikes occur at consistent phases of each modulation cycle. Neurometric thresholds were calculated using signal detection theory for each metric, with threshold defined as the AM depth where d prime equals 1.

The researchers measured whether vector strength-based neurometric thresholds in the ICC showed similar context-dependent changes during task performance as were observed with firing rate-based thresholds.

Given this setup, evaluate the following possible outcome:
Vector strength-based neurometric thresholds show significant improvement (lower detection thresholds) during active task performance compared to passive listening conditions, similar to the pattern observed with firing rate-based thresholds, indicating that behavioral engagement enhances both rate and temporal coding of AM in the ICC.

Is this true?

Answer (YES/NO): NO